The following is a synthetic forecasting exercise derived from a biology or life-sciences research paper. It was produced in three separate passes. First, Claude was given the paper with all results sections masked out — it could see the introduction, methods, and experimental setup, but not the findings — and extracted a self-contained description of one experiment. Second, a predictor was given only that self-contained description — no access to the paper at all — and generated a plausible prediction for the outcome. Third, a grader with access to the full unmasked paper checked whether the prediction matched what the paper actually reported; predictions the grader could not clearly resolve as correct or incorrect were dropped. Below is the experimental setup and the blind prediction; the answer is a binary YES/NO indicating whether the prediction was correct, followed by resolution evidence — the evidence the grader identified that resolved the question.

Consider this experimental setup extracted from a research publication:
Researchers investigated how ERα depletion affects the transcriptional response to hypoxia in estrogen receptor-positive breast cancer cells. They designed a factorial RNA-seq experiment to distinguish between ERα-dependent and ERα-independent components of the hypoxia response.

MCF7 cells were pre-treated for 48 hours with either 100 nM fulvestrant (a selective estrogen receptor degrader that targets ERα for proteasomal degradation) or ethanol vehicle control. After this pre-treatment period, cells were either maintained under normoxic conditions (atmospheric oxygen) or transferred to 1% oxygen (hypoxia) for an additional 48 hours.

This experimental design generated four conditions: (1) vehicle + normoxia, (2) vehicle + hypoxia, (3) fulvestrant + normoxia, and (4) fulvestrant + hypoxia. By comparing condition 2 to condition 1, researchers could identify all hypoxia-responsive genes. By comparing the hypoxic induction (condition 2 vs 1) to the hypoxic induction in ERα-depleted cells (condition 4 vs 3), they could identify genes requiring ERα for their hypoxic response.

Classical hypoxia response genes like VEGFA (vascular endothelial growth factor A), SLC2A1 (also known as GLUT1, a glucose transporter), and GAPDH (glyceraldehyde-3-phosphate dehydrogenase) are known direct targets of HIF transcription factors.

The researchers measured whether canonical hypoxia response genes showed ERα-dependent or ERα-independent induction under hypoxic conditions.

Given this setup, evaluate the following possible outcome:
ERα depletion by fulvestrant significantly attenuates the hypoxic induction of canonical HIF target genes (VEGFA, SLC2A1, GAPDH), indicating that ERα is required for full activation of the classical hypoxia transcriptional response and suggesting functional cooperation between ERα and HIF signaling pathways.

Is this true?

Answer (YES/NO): YES